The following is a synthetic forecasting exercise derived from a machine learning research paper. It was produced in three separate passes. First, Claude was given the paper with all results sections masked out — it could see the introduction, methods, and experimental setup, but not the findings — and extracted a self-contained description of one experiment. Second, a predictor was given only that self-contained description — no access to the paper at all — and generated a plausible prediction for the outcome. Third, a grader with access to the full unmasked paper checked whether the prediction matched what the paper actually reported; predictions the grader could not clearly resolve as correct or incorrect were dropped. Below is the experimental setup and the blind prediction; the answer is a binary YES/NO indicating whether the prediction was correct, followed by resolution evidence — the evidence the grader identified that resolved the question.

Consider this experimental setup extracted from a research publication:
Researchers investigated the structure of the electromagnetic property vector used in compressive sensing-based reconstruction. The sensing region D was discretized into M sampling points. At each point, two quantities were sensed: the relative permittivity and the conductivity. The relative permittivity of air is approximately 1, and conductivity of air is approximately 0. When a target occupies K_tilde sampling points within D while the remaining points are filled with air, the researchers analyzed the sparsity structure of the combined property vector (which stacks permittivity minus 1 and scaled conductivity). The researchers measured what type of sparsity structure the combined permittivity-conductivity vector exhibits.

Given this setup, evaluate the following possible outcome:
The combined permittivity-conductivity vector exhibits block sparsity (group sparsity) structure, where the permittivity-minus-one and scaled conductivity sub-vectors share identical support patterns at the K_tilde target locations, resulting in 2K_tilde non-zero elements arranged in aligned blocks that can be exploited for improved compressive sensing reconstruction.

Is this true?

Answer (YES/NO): YES